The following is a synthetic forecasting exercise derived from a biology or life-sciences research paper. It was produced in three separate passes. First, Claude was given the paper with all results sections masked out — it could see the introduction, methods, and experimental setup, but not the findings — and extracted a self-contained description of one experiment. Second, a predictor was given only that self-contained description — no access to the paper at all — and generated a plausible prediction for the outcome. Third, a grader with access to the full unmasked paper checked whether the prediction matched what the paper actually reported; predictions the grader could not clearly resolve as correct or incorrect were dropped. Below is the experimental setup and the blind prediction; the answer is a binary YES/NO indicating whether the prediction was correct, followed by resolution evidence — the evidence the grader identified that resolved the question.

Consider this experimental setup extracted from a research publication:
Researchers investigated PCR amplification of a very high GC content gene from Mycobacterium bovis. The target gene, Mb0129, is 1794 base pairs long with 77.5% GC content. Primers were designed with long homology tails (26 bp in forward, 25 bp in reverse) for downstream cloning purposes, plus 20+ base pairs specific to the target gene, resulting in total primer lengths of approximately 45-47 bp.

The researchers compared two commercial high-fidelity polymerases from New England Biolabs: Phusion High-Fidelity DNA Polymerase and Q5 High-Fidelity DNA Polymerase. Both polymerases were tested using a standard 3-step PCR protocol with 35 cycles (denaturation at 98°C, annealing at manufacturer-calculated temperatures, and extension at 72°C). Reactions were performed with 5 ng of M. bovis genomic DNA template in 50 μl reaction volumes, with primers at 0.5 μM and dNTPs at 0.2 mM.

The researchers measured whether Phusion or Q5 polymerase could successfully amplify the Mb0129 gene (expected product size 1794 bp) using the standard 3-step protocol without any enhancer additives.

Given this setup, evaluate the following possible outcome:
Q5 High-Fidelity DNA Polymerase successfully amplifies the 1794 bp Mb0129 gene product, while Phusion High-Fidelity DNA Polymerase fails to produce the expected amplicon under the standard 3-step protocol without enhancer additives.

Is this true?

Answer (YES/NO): NO